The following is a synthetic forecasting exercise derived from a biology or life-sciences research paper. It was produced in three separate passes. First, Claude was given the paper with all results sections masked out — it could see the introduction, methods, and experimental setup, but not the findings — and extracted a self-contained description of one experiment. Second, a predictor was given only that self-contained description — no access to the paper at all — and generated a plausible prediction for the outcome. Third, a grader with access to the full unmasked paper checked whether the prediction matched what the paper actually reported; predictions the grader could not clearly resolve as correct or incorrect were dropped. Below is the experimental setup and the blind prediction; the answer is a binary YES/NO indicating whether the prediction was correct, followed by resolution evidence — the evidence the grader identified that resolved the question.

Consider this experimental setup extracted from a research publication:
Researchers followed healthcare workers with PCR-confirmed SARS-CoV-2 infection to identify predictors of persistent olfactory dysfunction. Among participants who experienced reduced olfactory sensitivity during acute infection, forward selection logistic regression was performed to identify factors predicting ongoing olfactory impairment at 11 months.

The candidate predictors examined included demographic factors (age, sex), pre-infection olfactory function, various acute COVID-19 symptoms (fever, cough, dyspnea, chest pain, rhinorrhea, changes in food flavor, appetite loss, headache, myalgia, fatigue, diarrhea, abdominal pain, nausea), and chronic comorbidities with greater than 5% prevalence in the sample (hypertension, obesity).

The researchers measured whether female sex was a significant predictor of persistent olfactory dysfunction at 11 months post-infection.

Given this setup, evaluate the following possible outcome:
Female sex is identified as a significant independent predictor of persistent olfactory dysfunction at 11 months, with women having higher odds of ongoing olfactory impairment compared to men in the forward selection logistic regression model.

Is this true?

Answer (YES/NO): NO